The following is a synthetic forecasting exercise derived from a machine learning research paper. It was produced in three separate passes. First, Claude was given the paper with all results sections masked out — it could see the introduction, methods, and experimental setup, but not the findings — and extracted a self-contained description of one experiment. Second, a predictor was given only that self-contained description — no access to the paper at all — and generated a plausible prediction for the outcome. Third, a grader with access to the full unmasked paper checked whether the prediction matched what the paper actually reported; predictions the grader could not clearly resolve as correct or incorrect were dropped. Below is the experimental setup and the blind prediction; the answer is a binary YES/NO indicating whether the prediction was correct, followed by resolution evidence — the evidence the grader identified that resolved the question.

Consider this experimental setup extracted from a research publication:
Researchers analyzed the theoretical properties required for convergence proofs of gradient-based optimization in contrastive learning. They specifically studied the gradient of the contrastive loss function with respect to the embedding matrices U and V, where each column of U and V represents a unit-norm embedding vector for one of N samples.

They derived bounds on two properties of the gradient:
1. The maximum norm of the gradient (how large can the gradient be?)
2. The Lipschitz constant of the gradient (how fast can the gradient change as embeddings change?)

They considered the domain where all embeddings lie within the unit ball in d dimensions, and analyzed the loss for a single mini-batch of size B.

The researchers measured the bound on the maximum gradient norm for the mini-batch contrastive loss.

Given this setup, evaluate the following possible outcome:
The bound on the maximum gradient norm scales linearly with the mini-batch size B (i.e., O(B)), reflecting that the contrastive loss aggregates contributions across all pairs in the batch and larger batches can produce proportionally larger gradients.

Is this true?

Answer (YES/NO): NO